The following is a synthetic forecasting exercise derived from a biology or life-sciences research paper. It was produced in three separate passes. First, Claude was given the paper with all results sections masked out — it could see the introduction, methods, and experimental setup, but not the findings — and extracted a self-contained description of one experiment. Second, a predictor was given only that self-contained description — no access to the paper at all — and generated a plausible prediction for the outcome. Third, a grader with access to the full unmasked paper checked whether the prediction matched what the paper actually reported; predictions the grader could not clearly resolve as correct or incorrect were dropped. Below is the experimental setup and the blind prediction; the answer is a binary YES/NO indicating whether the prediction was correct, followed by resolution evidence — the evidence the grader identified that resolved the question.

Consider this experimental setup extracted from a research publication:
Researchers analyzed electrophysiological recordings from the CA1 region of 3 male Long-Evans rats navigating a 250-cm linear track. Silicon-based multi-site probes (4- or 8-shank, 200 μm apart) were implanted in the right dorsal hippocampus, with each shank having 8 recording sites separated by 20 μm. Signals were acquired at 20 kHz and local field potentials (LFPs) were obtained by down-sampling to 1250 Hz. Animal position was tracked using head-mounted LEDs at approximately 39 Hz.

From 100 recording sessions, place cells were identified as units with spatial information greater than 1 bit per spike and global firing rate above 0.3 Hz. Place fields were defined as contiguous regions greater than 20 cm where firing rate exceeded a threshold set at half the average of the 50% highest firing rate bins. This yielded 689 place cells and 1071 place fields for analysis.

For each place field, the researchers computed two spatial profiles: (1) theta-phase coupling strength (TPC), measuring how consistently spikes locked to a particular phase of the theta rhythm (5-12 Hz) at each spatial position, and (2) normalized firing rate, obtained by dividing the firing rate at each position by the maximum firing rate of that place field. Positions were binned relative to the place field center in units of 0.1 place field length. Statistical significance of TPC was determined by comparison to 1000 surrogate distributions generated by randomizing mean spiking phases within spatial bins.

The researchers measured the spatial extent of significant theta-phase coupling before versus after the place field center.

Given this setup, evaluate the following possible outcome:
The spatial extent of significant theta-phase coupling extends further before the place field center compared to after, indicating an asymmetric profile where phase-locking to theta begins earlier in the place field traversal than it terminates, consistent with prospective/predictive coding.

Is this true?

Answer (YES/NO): YES